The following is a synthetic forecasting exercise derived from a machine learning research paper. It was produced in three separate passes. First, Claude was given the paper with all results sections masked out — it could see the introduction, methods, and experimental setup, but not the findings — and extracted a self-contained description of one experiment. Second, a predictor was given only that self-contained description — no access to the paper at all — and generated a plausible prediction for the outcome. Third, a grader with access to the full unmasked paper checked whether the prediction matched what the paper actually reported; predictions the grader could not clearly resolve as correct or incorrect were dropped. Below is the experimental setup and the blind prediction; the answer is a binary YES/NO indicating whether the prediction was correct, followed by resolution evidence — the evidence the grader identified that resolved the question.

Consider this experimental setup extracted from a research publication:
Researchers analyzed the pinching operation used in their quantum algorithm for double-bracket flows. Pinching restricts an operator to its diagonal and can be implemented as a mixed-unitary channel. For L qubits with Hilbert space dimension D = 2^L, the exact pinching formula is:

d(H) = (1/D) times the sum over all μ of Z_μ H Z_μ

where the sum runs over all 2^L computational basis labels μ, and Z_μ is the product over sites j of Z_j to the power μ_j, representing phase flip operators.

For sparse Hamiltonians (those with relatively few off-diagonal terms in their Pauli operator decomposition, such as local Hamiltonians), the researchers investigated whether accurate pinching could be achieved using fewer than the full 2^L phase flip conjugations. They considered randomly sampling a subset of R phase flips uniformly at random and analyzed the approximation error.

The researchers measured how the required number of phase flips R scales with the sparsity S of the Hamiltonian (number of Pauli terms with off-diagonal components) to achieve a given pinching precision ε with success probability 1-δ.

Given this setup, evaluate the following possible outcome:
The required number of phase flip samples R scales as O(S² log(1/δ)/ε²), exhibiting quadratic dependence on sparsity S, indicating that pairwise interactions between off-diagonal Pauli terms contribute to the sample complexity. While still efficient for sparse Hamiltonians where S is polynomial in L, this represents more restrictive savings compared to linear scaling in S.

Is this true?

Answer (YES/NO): NO